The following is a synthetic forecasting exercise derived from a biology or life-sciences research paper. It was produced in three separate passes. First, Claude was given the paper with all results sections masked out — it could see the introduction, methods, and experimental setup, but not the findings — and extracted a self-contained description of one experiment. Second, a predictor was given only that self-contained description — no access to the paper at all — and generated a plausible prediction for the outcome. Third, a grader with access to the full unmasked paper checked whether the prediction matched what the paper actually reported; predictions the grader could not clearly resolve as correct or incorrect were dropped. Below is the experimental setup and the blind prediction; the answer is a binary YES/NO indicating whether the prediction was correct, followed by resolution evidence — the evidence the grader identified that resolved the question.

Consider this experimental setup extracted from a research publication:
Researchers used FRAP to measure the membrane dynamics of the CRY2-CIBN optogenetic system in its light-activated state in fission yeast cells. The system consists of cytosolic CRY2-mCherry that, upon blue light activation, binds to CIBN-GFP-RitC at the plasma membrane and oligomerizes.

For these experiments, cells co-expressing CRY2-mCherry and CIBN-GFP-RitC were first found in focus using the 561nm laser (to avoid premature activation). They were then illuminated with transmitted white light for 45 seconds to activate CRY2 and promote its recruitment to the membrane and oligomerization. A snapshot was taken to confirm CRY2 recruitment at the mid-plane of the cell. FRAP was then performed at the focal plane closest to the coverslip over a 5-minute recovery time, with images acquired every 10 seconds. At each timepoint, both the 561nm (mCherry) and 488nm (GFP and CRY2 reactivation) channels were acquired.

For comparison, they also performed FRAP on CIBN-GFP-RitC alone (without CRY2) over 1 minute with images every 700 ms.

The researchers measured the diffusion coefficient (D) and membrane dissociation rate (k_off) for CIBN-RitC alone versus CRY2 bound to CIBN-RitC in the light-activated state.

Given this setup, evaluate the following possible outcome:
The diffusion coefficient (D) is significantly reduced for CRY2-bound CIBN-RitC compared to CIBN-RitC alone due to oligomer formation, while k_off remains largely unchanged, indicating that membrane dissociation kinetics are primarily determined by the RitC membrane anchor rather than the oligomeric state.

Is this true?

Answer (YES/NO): NO